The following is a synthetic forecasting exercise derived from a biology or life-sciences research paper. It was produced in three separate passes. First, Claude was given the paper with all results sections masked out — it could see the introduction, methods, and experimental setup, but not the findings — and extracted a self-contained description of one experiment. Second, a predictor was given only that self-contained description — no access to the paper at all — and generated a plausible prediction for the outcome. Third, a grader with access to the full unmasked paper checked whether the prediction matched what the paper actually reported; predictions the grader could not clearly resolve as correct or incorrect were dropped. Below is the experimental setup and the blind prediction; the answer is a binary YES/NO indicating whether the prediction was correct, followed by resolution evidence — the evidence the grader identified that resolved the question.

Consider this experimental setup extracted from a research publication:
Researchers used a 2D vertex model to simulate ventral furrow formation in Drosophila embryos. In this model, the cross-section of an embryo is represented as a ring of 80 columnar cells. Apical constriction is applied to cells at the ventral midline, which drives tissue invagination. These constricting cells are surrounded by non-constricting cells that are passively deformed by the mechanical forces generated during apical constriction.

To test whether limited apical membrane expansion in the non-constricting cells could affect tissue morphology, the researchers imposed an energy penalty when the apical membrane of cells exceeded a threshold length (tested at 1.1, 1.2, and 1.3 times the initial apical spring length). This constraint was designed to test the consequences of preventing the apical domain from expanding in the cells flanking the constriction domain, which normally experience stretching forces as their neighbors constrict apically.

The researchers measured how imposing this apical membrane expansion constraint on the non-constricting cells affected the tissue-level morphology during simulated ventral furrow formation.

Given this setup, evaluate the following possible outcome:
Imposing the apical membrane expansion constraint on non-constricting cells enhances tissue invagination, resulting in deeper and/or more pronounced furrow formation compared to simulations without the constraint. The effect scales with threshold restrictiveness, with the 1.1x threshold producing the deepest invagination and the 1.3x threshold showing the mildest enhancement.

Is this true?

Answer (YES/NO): NO